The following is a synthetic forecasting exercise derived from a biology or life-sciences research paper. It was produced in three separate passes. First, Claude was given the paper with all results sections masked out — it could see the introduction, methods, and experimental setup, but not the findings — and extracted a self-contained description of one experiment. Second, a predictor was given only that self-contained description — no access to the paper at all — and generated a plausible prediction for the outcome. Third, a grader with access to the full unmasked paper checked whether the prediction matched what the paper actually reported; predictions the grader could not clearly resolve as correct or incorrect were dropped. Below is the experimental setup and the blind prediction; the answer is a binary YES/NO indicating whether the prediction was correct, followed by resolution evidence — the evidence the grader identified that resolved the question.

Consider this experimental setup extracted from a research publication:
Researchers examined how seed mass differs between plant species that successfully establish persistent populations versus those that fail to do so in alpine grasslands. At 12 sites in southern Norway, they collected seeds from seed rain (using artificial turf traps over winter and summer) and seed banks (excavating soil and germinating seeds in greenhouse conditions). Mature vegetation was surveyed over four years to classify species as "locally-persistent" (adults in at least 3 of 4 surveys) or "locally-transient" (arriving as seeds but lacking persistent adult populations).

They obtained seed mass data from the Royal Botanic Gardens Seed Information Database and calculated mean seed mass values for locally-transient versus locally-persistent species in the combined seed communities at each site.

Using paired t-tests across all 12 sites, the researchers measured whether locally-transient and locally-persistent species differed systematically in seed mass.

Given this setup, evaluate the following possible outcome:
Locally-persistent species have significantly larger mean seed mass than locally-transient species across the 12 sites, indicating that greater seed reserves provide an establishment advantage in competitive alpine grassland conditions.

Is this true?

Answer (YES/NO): YES